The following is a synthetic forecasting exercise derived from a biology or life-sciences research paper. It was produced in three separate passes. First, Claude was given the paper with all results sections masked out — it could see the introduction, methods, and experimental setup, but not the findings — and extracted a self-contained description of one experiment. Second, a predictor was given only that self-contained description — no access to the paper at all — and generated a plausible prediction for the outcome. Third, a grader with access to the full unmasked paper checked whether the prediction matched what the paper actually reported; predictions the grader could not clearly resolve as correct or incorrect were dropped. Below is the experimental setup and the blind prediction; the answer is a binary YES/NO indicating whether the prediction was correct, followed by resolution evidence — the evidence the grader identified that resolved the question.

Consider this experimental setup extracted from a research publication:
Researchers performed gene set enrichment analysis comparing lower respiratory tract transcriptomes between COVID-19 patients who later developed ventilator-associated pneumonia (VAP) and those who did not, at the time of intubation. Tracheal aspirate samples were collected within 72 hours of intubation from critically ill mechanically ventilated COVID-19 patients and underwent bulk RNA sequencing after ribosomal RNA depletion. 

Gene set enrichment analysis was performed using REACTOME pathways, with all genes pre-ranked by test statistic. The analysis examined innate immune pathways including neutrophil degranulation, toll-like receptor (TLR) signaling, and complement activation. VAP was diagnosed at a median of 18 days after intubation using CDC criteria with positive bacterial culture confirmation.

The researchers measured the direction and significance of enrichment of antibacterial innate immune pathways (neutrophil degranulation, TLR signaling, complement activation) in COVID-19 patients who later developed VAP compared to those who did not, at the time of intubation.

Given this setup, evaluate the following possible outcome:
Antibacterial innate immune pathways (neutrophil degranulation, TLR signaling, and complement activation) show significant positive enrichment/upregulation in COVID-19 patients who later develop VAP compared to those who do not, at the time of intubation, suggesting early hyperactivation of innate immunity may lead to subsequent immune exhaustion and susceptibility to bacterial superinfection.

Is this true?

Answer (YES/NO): NO